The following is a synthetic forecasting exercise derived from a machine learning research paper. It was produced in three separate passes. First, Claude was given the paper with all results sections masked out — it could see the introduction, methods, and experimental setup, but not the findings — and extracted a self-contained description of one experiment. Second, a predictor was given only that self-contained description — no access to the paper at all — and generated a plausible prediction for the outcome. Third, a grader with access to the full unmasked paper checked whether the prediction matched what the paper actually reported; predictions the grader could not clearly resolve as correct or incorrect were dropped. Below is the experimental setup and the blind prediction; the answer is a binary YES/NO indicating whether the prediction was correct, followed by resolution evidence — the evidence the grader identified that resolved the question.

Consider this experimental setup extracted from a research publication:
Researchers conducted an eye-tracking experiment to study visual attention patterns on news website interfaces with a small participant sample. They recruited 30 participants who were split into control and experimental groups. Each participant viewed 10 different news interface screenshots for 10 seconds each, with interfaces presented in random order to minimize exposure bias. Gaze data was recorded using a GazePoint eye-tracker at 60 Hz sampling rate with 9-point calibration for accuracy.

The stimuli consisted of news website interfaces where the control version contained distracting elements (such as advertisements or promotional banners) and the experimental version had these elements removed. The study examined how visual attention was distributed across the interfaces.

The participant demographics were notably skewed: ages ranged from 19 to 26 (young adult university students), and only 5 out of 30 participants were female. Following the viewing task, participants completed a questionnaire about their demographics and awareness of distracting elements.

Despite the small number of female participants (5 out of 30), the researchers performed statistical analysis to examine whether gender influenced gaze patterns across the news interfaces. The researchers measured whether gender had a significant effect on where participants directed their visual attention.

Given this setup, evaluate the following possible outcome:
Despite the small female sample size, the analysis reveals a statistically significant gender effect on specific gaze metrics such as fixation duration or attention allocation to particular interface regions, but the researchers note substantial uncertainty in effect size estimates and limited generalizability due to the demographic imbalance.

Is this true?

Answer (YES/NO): NO